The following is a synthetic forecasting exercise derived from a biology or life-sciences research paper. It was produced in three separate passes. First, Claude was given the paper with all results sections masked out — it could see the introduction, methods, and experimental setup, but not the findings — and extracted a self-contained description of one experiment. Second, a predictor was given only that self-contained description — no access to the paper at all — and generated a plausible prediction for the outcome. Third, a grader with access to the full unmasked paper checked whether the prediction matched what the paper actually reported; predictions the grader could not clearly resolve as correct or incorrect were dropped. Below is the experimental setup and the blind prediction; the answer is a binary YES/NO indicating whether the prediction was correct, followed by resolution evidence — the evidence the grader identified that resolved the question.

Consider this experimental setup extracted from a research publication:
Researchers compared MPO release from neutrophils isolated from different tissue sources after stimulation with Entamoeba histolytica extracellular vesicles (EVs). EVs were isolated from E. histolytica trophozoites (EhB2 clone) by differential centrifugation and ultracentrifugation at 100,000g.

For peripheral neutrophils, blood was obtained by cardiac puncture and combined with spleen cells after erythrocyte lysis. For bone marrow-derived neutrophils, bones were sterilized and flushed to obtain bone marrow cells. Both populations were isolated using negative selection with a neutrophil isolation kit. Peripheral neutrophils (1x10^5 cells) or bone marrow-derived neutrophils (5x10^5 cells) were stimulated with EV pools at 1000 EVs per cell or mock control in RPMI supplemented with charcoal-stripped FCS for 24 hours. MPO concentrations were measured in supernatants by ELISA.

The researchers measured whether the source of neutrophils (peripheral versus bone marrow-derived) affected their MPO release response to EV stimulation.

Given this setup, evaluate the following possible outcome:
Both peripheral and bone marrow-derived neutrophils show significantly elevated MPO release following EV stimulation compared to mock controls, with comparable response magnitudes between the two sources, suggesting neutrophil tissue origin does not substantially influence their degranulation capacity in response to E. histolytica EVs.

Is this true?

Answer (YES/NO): NO